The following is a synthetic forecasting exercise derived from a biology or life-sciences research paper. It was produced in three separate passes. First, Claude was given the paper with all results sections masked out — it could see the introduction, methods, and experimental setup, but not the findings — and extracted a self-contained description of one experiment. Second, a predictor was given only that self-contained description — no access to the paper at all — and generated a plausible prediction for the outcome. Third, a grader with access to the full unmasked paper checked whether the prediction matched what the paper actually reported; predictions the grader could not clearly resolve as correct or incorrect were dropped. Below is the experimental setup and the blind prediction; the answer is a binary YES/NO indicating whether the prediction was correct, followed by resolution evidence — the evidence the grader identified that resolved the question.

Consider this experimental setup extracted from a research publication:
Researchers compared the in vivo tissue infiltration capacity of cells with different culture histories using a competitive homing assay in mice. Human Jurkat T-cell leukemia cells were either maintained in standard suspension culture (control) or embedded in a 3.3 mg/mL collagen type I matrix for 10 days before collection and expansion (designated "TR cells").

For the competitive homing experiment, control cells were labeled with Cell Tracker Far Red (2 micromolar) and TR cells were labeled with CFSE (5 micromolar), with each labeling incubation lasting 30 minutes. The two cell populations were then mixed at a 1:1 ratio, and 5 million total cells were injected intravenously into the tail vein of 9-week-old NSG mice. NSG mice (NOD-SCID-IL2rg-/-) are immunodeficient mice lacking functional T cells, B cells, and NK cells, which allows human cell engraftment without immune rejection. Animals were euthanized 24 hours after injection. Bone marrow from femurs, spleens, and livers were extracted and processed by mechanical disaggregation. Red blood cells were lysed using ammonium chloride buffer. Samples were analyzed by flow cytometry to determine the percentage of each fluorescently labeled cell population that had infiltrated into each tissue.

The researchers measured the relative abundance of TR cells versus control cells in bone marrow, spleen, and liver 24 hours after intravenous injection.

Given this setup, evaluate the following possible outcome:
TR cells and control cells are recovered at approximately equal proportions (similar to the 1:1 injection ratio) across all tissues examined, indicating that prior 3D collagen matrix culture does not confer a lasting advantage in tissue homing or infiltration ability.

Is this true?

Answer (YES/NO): NO